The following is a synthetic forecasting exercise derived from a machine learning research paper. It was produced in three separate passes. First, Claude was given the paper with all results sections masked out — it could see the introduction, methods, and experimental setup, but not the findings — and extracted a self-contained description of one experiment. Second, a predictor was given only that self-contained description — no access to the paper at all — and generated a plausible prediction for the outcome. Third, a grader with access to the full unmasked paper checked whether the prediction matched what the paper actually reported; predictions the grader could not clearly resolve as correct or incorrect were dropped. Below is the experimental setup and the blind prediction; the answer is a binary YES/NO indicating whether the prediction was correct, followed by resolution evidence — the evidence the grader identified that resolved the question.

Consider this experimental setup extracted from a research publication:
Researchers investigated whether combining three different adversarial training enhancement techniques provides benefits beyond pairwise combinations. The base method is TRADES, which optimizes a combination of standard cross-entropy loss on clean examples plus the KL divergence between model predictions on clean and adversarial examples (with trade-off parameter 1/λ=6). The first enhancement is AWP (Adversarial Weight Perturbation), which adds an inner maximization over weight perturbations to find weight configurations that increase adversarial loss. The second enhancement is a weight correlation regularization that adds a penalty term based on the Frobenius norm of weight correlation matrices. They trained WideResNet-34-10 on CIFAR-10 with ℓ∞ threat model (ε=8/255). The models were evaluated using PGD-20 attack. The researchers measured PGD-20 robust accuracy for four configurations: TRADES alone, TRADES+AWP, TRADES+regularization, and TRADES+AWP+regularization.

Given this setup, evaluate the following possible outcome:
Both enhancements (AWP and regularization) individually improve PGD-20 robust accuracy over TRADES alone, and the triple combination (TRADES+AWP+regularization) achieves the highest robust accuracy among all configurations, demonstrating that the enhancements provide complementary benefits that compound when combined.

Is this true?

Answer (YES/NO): YES